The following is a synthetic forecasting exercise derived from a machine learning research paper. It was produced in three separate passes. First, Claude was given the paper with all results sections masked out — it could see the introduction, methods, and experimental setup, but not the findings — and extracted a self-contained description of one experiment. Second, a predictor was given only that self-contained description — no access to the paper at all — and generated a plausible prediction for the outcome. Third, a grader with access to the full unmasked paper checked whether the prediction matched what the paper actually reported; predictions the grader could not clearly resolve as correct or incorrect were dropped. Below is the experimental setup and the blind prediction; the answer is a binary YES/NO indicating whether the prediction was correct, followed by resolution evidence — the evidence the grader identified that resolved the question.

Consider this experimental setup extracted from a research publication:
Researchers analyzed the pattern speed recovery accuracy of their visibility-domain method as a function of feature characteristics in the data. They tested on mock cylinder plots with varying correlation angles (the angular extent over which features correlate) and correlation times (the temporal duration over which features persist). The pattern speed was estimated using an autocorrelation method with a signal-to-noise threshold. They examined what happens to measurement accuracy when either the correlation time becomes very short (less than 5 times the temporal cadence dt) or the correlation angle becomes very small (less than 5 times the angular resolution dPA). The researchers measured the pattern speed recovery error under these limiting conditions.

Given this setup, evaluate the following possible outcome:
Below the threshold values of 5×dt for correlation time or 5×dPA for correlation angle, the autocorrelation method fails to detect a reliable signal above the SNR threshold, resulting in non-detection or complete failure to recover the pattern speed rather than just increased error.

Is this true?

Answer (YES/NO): NO